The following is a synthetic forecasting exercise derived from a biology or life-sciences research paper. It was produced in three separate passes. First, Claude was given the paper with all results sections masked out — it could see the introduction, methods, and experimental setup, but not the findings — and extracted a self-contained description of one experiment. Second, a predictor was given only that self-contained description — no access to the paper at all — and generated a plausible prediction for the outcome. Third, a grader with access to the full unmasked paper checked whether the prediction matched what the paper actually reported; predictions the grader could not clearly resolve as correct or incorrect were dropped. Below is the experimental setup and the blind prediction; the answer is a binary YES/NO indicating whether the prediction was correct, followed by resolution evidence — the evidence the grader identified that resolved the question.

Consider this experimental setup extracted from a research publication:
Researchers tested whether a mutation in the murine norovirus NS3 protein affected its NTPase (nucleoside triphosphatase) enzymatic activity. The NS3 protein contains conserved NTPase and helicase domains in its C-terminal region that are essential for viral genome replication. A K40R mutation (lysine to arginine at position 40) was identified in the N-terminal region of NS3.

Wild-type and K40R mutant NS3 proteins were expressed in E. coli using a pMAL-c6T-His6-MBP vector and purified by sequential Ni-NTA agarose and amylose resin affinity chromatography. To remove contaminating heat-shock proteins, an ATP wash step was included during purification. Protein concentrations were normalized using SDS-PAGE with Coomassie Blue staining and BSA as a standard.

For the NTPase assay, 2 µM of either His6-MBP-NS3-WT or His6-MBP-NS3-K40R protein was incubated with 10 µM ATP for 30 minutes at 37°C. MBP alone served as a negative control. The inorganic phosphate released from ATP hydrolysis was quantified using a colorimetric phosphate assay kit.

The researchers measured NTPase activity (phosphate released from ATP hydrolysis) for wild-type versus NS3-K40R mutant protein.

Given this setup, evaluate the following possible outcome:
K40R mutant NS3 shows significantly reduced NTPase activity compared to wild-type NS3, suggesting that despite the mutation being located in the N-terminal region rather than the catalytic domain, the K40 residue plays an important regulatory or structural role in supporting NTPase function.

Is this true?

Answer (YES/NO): NO